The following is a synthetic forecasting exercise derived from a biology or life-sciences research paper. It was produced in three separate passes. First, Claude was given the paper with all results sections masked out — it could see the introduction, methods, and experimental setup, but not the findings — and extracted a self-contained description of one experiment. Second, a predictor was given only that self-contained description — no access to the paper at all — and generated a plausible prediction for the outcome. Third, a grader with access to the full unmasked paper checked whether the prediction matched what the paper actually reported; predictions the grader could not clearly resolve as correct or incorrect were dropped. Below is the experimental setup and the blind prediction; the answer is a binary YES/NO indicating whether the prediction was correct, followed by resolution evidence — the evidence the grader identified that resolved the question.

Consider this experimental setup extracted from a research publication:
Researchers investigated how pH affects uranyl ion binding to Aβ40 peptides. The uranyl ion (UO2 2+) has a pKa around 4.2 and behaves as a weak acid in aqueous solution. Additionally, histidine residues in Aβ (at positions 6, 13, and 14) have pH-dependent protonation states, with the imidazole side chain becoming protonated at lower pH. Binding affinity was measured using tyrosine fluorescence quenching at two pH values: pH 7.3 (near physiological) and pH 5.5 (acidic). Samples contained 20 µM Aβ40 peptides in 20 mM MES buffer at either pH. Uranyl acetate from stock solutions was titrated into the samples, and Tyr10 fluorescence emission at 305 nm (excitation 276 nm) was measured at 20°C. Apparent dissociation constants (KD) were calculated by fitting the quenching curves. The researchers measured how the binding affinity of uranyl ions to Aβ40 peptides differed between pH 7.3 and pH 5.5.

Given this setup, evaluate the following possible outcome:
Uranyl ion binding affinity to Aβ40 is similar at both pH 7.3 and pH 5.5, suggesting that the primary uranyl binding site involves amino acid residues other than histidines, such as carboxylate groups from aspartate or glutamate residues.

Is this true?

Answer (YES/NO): NO